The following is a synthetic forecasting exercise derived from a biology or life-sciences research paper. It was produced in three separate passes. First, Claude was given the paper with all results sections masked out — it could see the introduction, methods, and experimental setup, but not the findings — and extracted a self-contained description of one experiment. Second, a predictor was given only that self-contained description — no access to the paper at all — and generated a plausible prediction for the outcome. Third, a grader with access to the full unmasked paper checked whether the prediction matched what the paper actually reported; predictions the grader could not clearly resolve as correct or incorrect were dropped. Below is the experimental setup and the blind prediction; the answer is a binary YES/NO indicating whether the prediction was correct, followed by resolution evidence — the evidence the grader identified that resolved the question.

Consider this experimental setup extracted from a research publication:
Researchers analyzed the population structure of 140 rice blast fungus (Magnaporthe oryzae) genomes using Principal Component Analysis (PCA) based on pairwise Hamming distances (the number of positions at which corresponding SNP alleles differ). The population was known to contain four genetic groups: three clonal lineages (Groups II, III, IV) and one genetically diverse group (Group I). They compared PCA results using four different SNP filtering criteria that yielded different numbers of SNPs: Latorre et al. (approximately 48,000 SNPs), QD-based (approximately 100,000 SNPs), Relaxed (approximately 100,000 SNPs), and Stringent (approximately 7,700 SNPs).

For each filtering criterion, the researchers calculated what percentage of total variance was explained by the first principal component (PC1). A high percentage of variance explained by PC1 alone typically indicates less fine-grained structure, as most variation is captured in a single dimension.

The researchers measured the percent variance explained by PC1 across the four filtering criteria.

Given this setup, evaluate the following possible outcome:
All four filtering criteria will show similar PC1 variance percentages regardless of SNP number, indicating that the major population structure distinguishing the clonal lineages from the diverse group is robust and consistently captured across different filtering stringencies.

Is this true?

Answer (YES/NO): NO